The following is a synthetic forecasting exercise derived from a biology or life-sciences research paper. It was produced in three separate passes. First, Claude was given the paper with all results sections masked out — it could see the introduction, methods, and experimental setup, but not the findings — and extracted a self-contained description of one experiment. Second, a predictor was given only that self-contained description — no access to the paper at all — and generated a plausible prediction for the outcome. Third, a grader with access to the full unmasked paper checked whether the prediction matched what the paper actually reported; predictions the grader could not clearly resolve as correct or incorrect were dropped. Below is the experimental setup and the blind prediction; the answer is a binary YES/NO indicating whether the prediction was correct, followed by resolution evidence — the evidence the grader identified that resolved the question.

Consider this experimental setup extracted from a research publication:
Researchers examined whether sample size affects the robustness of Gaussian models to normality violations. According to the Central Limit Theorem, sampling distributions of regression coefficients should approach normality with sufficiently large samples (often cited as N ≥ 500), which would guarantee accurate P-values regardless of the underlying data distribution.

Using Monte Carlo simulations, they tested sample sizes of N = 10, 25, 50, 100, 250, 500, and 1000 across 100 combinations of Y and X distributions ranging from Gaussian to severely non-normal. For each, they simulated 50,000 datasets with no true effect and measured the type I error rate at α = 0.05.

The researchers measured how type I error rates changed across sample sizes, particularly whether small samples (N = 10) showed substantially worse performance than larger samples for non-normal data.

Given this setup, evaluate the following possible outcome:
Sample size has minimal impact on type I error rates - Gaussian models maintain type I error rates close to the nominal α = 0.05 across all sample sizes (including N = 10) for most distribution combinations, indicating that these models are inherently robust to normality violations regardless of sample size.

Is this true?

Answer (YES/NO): NO